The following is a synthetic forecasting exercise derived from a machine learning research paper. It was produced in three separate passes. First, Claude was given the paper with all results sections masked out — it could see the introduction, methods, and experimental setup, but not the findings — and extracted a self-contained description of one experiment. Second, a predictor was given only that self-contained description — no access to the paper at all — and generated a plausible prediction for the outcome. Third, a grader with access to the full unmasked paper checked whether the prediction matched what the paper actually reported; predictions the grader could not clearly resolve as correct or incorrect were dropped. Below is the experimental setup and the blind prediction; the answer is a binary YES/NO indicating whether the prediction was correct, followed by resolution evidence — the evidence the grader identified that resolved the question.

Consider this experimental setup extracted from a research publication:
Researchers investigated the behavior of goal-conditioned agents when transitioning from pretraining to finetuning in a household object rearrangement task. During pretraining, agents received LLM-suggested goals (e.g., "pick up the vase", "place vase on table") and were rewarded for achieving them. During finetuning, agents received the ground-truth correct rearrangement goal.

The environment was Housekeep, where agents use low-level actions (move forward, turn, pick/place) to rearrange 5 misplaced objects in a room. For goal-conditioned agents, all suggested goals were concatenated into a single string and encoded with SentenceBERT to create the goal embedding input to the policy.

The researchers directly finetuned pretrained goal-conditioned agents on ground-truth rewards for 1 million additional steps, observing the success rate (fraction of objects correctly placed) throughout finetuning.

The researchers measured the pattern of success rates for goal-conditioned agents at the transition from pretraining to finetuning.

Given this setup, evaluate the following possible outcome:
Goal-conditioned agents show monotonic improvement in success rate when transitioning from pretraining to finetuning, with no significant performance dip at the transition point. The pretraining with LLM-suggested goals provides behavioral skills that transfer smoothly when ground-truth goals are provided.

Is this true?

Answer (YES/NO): NO